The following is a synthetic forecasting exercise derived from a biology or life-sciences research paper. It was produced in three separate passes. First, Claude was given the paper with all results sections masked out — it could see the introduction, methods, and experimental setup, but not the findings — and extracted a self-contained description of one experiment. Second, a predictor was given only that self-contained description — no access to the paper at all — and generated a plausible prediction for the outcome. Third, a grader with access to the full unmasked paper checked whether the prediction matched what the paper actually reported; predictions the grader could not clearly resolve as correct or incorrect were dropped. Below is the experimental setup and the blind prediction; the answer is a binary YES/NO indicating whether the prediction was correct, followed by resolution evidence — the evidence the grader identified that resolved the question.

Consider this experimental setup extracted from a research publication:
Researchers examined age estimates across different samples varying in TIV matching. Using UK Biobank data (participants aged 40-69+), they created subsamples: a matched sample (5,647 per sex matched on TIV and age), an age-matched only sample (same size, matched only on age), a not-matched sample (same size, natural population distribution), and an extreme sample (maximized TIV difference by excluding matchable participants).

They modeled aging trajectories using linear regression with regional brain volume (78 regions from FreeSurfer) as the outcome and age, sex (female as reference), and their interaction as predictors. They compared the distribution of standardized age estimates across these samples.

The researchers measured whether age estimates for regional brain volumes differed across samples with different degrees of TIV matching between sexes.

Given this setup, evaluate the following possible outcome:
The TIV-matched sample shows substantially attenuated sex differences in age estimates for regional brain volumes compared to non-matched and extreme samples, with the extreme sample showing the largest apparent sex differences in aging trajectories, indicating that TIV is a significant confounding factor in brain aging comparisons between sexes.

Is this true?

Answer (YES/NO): NO